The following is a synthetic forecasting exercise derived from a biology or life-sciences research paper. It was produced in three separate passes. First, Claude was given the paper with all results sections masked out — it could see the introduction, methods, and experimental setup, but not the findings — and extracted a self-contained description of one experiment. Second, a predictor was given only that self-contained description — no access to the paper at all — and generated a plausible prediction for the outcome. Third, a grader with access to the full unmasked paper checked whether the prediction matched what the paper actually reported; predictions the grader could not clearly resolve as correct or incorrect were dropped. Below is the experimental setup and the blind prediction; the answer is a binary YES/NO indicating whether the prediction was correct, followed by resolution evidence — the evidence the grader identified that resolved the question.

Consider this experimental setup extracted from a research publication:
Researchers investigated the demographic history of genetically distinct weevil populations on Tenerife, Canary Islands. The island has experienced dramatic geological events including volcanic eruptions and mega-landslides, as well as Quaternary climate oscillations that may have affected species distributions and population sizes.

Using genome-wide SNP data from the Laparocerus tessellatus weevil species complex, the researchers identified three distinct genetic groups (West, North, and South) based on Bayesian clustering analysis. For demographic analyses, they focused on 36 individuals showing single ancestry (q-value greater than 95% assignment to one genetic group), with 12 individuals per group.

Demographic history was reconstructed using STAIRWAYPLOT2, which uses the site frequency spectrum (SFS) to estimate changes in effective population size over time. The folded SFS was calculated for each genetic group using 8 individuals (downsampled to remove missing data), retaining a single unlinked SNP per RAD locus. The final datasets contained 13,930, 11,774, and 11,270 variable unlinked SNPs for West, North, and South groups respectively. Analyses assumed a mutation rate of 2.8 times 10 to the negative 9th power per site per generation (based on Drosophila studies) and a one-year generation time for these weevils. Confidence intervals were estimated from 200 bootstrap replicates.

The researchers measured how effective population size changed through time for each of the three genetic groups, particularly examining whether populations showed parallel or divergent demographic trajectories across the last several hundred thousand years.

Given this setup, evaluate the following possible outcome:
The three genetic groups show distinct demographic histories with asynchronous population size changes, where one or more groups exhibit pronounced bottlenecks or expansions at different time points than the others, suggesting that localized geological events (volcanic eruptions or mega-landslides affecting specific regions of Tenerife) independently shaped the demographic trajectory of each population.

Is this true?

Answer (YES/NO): NO